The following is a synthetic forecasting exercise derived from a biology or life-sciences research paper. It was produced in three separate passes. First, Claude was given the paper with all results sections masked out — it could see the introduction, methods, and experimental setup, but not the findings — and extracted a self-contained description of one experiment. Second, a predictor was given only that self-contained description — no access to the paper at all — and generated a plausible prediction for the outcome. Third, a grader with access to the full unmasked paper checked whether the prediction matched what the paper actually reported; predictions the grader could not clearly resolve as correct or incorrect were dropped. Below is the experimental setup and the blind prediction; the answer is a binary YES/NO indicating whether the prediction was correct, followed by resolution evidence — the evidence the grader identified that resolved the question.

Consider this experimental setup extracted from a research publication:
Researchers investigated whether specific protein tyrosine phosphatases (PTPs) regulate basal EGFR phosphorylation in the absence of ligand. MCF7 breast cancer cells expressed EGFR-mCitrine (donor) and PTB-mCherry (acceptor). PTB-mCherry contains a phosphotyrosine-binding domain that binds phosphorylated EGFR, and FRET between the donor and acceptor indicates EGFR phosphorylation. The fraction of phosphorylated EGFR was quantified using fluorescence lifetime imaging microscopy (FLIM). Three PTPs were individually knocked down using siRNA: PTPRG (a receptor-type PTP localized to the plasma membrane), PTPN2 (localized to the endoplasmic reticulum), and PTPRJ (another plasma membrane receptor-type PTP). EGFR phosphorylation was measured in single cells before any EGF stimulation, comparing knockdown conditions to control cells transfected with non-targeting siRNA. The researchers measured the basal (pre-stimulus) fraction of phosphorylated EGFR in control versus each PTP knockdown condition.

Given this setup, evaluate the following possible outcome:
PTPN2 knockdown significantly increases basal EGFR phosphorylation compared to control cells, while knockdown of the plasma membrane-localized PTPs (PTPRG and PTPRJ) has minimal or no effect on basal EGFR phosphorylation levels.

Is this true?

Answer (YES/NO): NO